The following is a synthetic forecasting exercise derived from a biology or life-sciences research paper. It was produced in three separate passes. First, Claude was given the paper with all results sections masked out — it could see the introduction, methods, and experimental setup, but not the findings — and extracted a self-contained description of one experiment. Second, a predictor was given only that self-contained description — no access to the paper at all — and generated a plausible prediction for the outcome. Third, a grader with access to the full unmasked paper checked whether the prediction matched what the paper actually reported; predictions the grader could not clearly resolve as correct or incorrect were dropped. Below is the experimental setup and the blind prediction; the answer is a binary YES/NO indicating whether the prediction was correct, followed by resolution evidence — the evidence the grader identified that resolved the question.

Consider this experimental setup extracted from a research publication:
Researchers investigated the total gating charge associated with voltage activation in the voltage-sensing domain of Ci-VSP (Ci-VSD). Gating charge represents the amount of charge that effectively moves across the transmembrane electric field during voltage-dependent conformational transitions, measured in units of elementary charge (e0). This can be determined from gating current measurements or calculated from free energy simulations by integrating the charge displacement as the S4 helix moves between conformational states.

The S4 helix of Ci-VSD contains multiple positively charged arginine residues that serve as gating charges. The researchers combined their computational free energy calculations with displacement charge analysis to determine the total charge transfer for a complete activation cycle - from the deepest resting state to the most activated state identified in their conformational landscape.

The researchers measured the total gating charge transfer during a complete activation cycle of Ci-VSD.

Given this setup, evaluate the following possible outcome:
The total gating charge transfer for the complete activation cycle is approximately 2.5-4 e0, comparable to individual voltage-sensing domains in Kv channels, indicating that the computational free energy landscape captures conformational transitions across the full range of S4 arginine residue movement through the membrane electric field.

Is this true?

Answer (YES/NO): YES